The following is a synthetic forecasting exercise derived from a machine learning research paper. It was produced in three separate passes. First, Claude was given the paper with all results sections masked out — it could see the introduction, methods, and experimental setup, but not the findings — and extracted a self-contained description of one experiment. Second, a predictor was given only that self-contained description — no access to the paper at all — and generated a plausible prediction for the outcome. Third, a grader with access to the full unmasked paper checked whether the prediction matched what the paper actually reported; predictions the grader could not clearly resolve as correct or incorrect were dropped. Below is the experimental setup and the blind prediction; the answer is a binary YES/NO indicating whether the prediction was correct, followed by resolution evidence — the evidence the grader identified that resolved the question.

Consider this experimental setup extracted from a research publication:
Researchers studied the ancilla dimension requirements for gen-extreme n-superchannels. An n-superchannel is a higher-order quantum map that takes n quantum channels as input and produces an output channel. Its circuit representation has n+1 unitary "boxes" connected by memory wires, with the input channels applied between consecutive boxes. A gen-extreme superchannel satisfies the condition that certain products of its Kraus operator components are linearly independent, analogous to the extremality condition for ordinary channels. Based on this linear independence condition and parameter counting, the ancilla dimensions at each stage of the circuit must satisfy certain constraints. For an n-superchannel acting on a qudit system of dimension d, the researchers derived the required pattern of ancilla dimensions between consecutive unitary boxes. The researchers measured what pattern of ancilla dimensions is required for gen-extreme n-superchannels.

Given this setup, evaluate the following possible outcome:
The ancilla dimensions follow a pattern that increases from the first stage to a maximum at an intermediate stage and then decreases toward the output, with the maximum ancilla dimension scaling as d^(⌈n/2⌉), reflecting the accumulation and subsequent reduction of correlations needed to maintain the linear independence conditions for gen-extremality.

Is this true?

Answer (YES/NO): NO